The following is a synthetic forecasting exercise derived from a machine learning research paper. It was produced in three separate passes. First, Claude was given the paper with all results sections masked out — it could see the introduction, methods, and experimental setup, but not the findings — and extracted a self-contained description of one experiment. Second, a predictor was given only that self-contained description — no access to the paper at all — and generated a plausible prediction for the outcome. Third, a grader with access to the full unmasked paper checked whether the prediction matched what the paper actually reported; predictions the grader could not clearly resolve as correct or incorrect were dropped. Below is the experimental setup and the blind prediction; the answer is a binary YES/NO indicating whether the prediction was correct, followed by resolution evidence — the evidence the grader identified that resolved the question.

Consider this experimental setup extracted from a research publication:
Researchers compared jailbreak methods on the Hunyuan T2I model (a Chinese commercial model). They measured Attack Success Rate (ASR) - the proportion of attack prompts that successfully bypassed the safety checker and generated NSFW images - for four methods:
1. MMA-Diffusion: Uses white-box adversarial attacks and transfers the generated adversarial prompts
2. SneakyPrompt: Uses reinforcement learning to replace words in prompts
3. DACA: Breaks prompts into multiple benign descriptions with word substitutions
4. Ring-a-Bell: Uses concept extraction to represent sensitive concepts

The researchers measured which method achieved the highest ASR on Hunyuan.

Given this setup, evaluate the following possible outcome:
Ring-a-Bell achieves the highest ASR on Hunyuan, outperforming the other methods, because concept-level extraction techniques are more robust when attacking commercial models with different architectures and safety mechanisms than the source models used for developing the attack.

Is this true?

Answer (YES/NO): NO